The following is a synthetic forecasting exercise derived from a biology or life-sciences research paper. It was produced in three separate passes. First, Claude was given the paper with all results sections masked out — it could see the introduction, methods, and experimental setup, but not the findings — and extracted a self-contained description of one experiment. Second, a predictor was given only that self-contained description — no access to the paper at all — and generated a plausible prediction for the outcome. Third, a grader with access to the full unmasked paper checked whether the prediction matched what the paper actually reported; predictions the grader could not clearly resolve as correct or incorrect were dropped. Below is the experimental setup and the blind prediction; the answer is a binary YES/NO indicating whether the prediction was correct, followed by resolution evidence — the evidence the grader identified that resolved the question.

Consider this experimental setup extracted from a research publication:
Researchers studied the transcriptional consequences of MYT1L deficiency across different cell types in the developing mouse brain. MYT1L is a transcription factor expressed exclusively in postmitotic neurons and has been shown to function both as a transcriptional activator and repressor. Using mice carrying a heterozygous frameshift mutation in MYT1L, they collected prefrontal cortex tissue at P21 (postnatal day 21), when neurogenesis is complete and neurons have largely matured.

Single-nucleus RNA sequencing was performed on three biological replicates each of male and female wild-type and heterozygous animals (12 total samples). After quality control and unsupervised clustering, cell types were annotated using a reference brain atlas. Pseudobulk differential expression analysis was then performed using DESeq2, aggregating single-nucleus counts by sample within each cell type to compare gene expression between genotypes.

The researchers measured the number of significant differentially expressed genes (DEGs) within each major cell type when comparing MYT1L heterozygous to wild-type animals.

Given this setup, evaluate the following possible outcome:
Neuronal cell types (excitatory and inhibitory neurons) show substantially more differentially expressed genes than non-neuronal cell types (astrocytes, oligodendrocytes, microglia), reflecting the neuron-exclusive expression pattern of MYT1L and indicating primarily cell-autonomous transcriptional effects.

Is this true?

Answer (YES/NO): YES